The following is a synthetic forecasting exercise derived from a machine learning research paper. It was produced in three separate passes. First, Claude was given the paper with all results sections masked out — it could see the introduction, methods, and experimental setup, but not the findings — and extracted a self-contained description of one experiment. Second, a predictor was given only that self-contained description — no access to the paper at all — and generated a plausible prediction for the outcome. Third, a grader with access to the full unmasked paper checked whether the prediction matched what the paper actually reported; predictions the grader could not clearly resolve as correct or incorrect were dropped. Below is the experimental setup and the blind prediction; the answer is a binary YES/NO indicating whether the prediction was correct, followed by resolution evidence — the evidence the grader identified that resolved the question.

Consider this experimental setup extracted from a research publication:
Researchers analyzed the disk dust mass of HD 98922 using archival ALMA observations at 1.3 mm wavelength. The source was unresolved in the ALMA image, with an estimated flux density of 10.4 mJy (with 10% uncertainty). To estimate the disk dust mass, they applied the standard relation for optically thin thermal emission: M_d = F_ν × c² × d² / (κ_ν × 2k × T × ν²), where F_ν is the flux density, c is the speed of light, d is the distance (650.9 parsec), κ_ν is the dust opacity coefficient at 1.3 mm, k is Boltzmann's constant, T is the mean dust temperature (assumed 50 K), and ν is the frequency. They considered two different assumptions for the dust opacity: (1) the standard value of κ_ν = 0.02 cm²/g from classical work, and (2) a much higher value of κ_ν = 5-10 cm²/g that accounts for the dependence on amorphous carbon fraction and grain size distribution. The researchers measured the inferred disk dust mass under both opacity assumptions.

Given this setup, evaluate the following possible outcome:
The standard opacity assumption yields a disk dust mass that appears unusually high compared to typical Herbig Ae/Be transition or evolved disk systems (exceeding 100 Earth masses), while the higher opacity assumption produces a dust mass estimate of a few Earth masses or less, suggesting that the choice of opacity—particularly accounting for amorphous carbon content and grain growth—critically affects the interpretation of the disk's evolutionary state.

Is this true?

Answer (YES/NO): NO